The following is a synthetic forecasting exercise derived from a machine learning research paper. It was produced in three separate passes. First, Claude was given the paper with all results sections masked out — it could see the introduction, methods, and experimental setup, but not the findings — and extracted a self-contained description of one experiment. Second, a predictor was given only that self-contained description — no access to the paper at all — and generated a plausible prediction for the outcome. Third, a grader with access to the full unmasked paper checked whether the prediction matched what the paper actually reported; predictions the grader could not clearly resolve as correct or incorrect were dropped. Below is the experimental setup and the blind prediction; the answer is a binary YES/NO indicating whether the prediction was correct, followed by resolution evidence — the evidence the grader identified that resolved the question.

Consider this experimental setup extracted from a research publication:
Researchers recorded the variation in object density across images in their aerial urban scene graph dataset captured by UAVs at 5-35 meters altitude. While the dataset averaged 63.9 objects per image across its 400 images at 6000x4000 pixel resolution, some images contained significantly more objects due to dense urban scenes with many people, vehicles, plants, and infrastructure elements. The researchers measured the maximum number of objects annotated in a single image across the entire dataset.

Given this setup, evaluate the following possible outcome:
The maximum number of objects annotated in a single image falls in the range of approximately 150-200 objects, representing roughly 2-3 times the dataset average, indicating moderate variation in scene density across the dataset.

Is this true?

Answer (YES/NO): NO